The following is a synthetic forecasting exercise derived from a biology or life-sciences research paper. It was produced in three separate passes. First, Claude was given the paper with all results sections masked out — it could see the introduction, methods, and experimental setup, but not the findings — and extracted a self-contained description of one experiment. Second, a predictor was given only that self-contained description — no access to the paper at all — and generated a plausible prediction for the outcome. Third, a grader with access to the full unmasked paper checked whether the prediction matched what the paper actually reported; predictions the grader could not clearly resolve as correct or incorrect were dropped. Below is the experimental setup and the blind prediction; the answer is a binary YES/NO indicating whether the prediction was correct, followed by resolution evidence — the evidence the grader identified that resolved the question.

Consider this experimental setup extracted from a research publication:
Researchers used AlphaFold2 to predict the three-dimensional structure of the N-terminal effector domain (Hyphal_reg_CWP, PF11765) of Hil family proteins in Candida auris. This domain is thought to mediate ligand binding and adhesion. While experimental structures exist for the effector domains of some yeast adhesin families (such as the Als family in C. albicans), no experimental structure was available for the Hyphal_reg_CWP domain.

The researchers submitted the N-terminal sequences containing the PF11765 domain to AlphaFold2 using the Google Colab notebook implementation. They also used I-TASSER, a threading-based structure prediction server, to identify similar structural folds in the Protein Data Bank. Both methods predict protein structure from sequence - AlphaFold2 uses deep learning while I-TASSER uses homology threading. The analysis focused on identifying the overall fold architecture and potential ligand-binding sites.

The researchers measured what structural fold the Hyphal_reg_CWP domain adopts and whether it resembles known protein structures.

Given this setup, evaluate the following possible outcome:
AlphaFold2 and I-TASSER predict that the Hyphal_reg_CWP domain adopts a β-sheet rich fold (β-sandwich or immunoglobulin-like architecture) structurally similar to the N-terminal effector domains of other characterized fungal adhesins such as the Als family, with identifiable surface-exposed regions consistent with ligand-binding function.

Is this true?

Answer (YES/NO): NO